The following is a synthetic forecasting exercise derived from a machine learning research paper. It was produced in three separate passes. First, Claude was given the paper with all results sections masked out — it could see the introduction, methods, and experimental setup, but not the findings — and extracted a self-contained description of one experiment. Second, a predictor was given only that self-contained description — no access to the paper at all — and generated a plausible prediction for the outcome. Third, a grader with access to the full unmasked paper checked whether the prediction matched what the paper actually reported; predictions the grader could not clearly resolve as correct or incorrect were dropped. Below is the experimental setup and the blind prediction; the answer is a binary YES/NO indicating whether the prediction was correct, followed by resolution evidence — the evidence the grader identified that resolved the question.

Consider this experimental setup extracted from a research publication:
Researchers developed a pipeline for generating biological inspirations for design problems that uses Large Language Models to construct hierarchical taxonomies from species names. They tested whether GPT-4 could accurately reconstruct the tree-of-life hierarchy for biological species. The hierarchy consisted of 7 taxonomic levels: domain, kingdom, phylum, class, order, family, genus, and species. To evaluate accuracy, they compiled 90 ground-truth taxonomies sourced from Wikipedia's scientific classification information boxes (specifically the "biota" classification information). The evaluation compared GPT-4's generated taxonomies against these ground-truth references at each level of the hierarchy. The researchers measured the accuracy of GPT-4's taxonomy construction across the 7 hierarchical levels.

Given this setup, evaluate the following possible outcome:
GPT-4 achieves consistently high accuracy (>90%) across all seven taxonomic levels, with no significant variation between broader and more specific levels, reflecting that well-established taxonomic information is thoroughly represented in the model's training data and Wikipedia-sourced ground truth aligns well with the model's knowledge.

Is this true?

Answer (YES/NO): YES